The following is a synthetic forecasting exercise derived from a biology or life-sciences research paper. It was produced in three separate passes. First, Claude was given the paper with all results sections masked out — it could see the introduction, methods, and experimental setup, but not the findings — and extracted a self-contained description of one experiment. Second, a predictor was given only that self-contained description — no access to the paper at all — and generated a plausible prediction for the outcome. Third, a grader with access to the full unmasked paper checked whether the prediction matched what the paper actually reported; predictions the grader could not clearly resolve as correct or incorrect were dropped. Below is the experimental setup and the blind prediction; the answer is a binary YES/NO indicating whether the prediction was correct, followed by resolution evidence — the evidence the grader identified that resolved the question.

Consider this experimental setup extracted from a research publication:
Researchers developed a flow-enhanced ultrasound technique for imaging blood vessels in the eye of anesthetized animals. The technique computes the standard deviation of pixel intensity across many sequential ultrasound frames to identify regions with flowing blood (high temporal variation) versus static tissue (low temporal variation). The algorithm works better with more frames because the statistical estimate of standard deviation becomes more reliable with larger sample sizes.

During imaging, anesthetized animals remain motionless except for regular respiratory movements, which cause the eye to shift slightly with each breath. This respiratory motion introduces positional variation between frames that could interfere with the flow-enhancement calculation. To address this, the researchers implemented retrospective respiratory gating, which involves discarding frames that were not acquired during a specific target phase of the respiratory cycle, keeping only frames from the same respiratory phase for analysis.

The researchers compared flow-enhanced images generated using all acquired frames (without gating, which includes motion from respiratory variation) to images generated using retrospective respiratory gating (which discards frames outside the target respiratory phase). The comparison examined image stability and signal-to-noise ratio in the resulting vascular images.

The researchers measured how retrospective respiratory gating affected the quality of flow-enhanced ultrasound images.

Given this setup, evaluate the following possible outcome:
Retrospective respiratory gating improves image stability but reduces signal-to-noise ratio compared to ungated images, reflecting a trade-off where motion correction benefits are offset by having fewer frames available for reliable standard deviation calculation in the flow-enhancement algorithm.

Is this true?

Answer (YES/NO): YES